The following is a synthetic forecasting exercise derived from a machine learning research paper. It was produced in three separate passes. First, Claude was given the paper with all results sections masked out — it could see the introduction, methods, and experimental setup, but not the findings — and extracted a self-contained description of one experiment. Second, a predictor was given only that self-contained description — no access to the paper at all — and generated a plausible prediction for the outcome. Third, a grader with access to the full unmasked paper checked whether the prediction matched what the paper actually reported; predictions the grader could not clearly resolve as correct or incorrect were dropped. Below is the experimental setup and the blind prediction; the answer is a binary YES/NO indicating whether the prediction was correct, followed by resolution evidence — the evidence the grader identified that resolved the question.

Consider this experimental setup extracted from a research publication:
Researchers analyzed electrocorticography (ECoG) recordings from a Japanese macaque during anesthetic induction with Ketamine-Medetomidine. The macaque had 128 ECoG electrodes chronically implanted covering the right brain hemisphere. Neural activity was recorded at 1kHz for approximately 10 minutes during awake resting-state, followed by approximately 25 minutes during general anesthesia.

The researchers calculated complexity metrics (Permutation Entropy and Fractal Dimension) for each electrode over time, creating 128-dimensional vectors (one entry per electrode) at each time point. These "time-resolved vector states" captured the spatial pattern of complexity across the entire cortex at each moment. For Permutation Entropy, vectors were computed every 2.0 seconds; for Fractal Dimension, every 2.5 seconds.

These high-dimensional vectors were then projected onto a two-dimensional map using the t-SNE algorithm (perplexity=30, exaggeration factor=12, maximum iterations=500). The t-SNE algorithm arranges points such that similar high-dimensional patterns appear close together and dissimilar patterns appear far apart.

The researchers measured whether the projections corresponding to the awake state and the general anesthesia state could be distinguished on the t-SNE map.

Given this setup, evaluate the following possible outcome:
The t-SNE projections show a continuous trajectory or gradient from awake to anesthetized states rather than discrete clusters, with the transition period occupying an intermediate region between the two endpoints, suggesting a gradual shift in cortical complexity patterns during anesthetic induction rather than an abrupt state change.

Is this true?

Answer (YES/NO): NO